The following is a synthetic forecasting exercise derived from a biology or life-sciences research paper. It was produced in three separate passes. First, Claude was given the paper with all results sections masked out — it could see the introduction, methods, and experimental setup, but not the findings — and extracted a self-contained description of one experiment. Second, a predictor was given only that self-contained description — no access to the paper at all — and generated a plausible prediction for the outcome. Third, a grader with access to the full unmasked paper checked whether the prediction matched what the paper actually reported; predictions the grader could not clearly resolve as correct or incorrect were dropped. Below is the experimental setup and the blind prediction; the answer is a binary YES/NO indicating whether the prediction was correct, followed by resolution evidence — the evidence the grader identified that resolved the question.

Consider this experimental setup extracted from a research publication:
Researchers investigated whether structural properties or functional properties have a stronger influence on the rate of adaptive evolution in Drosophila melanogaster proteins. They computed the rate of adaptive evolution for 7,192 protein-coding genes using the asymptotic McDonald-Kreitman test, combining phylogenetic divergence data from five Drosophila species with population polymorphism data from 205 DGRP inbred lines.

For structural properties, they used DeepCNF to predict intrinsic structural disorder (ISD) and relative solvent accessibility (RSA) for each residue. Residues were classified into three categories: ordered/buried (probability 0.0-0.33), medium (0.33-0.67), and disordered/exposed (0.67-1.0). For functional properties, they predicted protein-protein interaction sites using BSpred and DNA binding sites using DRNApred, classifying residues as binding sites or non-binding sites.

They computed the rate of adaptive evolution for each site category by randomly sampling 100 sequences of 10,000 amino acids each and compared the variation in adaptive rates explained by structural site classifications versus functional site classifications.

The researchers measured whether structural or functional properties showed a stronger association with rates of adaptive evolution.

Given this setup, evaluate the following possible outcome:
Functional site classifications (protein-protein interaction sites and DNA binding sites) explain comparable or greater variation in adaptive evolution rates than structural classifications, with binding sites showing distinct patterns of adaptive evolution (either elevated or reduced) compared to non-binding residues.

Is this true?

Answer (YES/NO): YES